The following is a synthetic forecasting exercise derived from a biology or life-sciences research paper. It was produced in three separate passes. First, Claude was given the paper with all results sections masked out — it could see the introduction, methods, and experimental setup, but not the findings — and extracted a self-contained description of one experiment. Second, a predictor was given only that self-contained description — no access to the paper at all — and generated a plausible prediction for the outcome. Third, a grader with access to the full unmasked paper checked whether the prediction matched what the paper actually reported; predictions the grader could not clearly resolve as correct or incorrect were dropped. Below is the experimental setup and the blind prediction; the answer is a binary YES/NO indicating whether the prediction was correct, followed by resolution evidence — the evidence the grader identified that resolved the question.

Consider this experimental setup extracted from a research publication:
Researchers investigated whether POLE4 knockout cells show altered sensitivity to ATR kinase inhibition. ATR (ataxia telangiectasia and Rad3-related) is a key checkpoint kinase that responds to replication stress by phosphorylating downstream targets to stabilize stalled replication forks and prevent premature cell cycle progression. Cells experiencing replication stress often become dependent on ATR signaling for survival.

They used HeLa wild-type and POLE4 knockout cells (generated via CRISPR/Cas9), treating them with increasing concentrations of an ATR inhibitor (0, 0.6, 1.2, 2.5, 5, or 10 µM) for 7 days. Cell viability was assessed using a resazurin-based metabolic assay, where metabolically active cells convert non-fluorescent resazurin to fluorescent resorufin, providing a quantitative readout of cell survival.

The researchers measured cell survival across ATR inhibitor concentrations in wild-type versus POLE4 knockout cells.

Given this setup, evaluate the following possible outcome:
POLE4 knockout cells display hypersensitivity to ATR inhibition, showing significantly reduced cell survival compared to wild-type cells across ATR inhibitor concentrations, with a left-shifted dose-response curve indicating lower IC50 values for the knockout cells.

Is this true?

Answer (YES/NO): YES